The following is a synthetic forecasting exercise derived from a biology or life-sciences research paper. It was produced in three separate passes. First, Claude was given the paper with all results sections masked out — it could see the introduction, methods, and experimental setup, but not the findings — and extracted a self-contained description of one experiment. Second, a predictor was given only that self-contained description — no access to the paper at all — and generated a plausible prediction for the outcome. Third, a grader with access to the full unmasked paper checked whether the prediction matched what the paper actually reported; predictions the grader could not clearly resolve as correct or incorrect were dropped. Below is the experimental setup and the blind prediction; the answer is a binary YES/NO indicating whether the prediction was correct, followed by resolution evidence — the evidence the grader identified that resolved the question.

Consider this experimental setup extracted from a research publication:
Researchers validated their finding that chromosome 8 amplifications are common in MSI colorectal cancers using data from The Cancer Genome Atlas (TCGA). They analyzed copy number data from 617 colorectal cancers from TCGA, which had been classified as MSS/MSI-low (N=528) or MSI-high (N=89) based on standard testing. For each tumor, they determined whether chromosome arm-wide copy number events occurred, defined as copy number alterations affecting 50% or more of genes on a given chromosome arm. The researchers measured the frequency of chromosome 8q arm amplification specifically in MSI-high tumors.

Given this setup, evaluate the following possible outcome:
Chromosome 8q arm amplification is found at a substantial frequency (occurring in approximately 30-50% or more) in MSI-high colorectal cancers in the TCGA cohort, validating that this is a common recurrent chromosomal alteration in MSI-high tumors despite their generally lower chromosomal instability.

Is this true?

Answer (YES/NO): NO